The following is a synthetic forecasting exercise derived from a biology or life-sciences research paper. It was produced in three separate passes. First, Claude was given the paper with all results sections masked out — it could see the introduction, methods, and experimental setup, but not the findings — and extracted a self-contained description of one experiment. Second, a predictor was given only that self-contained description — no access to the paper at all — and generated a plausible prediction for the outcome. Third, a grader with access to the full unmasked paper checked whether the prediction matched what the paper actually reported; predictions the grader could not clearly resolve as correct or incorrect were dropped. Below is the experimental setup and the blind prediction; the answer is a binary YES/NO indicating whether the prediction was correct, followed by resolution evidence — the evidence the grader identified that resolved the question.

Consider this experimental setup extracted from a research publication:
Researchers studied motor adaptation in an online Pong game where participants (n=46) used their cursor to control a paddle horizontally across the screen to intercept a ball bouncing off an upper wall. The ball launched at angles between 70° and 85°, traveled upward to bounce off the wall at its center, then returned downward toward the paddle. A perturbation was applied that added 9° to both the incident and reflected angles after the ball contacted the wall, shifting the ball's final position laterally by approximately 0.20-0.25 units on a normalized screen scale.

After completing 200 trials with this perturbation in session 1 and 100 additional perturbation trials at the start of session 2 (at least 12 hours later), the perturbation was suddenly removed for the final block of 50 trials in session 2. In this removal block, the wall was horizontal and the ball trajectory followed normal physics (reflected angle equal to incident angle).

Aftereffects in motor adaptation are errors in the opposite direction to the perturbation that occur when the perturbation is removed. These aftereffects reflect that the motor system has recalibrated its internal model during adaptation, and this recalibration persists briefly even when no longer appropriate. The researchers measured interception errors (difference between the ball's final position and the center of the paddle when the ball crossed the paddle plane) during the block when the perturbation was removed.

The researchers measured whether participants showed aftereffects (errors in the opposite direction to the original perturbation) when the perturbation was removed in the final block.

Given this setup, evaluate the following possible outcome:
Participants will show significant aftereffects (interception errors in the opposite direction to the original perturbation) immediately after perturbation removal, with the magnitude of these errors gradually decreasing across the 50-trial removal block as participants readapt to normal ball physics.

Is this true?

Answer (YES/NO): YES